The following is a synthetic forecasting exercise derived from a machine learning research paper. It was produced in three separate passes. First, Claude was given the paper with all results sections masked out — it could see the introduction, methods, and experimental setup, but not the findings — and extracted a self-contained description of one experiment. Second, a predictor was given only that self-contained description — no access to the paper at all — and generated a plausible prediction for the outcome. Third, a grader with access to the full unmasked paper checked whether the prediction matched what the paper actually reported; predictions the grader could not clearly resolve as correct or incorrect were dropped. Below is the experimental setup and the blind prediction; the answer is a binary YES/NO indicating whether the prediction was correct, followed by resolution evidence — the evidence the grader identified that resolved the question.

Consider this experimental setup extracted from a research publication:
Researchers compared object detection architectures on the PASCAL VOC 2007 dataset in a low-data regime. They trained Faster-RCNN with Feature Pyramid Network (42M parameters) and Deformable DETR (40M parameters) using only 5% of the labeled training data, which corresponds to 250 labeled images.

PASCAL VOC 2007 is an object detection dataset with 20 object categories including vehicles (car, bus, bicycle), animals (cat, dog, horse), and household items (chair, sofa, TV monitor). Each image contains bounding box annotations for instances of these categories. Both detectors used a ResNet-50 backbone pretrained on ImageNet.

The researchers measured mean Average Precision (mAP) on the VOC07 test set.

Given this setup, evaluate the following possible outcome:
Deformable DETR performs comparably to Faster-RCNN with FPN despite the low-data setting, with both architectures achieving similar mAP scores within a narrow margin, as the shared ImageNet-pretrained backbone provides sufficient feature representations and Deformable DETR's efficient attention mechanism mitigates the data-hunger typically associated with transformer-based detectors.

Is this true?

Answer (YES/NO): NO